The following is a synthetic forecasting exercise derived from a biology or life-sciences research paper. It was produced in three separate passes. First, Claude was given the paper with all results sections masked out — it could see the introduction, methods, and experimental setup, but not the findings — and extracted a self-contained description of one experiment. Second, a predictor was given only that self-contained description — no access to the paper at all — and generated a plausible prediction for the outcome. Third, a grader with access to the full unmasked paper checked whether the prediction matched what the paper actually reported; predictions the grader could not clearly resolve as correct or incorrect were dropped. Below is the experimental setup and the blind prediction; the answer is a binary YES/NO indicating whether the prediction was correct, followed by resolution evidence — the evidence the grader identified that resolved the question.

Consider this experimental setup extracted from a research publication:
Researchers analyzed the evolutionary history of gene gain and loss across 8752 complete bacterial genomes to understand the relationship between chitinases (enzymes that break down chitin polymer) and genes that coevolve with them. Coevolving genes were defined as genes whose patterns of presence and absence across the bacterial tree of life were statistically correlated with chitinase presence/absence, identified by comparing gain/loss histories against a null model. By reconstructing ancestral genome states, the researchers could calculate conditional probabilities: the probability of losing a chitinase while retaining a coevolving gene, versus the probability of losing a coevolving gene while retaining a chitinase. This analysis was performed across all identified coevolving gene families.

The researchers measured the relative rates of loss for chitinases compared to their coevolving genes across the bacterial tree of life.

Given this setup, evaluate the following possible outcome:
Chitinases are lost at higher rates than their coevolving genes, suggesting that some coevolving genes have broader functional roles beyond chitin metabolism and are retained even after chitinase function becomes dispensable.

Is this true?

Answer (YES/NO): YES